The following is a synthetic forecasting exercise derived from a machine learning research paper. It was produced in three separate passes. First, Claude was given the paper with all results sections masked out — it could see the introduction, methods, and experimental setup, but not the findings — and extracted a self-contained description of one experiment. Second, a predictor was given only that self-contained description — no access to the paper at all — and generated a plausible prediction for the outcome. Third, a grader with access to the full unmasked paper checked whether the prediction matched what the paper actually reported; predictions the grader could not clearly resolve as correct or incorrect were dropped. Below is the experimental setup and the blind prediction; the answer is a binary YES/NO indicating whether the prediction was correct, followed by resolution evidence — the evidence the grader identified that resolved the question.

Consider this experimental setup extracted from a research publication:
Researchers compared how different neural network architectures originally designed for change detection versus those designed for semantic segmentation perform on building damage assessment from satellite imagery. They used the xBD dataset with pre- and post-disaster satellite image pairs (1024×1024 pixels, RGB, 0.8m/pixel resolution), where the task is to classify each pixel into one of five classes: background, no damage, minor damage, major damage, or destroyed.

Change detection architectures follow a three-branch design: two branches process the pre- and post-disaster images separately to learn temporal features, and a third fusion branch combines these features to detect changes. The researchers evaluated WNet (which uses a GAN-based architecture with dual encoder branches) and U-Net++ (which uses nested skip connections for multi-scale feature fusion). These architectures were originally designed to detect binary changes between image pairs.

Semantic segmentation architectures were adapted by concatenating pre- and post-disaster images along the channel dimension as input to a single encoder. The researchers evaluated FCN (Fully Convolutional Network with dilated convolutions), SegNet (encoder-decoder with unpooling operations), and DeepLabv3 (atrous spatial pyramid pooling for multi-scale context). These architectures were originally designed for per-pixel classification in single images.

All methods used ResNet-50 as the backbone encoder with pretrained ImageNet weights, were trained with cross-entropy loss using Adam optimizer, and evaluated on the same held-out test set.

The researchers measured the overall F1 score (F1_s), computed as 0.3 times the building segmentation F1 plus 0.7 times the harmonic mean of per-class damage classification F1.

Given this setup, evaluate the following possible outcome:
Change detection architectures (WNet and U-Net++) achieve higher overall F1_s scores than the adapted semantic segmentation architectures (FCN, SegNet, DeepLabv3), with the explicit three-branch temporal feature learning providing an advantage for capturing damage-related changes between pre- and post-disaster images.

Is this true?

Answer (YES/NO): NO